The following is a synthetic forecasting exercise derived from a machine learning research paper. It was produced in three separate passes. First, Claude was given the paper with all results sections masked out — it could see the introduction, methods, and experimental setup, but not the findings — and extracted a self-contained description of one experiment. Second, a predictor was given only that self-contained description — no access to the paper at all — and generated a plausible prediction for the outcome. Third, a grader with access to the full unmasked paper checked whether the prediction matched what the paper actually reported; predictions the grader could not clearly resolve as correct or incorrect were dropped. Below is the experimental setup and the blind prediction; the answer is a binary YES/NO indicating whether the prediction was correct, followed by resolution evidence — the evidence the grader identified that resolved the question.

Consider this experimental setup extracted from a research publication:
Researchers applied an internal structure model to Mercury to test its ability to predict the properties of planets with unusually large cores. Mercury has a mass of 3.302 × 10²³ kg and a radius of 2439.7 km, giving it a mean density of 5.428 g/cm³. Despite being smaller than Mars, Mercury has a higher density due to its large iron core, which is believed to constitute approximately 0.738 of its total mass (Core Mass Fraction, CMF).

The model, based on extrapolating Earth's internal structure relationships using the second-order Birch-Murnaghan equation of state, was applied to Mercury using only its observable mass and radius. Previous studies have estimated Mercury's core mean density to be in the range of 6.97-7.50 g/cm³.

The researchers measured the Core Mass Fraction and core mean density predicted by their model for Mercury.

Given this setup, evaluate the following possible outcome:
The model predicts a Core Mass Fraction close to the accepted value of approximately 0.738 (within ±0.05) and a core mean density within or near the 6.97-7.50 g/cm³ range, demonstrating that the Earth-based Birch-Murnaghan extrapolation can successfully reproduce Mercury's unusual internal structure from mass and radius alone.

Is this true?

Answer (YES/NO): YES